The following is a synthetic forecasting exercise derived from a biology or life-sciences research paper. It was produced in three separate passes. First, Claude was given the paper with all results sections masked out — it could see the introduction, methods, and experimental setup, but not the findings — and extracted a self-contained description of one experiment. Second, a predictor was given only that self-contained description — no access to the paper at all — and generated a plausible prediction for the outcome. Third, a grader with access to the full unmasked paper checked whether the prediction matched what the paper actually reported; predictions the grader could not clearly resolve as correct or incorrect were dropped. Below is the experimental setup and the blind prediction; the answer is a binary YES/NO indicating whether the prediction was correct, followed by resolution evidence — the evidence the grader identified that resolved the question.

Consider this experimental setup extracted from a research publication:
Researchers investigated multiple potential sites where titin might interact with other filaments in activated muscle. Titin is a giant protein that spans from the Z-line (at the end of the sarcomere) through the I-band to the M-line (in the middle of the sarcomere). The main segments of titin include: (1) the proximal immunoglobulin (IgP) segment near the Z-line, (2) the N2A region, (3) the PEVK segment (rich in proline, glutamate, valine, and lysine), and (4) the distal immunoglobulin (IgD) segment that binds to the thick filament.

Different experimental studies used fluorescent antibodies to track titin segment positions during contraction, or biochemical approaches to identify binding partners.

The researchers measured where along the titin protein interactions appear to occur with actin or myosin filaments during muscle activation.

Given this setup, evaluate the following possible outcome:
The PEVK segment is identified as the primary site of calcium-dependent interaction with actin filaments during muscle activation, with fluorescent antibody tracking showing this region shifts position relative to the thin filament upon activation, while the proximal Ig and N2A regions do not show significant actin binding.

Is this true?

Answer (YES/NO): NO